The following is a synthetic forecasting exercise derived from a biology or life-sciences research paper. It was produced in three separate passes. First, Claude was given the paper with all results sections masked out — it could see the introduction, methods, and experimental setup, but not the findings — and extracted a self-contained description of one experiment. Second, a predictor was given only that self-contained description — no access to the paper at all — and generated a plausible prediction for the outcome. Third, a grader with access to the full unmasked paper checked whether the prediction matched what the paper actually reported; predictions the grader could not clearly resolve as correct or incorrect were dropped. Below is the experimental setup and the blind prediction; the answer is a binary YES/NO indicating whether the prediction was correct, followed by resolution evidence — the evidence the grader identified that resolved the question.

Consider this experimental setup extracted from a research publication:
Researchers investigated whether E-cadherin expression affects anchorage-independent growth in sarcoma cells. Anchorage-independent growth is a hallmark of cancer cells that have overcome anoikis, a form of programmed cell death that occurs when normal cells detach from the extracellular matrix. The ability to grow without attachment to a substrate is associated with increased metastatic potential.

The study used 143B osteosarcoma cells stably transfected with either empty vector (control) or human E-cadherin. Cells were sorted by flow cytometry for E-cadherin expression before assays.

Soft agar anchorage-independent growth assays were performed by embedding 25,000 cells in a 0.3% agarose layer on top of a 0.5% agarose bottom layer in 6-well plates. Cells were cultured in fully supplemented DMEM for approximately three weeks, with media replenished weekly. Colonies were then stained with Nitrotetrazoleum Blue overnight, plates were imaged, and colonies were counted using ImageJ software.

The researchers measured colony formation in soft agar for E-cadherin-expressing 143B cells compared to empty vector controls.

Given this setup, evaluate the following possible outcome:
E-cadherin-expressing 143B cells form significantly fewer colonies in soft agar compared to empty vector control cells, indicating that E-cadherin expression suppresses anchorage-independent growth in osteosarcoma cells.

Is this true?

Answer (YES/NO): YES